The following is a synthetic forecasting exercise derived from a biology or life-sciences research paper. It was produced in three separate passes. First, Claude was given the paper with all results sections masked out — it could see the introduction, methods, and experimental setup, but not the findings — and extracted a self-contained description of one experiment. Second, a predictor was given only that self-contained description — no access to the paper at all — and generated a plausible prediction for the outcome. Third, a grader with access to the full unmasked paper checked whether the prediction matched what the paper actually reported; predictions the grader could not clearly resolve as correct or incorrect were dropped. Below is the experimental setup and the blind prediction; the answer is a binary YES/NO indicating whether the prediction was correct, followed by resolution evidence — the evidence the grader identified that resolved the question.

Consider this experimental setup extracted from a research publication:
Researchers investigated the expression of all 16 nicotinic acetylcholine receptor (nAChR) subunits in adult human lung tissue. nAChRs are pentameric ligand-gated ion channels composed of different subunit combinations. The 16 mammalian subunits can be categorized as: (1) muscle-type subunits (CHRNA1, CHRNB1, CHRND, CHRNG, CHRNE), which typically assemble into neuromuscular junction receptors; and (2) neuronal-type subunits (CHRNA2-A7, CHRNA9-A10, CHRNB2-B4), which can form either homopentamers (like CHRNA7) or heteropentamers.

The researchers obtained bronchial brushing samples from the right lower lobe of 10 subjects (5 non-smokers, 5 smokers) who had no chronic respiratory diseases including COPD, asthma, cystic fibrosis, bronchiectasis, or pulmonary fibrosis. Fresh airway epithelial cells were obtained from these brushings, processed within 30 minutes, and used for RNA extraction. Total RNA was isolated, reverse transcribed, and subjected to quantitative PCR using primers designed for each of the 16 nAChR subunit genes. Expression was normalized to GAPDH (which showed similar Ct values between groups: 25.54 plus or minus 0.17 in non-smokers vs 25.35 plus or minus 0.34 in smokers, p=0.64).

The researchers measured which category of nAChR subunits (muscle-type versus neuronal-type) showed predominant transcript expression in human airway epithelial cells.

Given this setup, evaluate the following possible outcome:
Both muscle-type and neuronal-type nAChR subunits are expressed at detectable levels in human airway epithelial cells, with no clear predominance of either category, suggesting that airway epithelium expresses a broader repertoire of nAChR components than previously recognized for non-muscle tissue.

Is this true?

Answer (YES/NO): NO